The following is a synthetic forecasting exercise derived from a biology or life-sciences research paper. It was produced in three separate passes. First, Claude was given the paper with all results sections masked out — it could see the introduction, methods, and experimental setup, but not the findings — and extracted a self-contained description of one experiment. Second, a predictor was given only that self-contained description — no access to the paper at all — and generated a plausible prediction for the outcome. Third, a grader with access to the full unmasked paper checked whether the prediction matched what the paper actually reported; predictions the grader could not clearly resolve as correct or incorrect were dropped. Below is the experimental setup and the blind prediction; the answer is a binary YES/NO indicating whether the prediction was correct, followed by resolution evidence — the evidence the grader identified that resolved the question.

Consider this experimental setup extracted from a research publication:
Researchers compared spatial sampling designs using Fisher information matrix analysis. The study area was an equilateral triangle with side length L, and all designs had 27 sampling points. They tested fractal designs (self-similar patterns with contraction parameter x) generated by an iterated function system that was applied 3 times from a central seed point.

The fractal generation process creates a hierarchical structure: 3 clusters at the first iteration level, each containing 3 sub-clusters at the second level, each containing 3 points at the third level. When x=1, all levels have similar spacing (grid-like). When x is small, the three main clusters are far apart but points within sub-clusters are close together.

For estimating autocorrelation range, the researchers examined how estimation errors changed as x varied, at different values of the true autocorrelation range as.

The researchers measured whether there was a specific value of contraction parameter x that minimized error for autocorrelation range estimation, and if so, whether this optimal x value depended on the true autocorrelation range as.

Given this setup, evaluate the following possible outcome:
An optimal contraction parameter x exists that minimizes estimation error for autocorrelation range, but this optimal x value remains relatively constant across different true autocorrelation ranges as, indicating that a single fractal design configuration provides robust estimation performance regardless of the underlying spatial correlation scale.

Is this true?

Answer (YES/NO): NO